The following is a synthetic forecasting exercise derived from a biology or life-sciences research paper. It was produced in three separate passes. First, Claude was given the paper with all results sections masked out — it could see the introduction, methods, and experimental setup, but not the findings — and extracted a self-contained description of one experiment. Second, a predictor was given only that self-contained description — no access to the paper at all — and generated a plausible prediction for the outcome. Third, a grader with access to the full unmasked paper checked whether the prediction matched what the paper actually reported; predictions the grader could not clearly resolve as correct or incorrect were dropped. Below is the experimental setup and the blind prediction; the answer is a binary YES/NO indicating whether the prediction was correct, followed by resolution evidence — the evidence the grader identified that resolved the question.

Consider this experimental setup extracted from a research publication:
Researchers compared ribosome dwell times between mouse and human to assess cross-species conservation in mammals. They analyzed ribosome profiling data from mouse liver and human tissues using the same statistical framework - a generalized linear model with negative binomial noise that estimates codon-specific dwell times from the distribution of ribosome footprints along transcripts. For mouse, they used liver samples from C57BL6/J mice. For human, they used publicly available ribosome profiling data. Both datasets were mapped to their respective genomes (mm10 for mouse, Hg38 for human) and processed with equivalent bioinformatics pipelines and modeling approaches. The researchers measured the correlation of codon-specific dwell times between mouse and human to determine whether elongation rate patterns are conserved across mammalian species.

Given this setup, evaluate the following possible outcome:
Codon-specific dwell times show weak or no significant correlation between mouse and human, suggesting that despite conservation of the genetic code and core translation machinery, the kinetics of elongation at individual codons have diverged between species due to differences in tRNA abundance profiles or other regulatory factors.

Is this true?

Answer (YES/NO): NO